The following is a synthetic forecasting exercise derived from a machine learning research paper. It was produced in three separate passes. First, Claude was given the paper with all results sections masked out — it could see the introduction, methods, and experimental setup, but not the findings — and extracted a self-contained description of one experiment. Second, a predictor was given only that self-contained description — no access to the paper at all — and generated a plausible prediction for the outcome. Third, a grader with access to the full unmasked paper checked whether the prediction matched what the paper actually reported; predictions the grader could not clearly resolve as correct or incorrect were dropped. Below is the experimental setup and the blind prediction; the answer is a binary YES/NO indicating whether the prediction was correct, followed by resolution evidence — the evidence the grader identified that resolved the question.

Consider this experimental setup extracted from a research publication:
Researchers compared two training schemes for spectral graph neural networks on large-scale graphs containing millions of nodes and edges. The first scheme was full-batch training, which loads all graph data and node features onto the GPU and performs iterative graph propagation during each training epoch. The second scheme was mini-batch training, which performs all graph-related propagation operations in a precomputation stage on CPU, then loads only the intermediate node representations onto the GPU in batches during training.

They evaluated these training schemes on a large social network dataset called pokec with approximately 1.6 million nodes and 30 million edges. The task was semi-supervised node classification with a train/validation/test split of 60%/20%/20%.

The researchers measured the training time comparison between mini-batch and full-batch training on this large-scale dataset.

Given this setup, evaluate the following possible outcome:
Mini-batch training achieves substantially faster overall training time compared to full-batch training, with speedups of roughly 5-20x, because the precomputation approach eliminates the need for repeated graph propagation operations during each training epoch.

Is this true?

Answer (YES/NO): NO